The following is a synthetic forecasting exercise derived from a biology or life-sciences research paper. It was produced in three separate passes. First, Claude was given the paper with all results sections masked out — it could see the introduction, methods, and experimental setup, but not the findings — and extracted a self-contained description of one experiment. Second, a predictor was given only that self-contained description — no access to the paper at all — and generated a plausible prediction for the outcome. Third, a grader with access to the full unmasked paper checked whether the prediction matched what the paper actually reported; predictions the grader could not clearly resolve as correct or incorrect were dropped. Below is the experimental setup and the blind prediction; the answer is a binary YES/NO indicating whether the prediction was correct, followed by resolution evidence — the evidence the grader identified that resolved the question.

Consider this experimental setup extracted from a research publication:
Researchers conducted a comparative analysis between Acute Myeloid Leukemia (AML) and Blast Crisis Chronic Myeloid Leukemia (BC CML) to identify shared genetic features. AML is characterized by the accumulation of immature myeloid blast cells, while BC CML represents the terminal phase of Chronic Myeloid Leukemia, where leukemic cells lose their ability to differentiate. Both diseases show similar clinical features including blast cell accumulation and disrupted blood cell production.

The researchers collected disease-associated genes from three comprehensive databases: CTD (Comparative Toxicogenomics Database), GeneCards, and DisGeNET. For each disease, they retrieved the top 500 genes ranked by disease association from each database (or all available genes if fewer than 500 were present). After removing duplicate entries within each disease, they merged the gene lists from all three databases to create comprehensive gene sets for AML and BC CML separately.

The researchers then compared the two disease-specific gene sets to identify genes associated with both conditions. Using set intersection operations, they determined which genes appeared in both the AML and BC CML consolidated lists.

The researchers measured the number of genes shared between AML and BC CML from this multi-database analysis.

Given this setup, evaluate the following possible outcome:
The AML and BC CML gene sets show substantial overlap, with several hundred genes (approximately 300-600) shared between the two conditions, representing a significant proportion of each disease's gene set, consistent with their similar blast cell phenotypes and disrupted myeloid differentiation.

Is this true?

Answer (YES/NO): NO